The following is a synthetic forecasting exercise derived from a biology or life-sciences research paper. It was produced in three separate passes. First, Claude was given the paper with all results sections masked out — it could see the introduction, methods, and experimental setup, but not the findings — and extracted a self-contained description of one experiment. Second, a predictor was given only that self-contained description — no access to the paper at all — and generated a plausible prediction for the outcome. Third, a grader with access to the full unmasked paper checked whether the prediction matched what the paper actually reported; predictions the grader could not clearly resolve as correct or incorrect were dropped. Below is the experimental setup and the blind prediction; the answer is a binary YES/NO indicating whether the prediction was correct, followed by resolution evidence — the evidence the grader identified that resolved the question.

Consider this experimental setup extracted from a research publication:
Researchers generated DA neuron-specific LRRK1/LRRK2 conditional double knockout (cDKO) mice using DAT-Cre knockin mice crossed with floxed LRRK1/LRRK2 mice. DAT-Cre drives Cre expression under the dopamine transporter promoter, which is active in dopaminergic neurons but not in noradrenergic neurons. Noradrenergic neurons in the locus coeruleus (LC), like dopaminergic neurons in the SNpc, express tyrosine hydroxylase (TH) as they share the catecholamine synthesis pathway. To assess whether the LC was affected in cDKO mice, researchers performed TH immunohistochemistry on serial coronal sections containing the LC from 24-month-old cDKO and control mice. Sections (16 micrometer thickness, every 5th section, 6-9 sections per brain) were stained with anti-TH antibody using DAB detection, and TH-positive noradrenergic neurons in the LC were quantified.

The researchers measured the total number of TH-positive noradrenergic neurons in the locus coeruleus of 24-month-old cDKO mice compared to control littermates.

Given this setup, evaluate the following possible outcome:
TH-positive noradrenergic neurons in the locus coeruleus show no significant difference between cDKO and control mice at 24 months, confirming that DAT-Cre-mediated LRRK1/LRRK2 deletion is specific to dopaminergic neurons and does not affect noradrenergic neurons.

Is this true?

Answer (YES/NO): YES